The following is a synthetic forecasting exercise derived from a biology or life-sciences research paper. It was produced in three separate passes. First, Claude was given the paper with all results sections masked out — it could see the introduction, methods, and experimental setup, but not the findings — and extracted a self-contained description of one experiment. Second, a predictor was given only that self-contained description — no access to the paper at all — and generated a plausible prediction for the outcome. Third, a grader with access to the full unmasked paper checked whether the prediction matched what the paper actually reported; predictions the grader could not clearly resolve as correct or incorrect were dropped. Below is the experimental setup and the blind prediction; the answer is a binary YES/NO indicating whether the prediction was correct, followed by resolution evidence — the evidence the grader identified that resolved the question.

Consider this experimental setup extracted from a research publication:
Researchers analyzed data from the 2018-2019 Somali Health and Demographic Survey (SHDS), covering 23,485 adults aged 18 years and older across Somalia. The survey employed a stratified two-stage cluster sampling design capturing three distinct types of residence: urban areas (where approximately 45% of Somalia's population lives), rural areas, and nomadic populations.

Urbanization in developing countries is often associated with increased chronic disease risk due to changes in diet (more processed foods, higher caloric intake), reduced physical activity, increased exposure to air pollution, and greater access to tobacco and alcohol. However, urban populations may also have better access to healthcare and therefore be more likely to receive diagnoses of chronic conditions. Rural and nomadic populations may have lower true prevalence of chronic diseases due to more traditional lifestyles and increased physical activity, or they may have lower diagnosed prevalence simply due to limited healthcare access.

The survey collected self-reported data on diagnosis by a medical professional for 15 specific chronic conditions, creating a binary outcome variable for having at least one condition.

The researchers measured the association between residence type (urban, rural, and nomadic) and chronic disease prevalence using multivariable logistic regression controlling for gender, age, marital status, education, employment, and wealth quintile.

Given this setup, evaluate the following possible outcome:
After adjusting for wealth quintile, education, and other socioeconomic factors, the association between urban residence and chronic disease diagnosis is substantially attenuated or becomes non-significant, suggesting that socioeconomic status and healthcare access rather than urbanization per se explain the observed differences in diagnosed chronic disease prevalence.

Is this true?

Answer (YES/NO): NO